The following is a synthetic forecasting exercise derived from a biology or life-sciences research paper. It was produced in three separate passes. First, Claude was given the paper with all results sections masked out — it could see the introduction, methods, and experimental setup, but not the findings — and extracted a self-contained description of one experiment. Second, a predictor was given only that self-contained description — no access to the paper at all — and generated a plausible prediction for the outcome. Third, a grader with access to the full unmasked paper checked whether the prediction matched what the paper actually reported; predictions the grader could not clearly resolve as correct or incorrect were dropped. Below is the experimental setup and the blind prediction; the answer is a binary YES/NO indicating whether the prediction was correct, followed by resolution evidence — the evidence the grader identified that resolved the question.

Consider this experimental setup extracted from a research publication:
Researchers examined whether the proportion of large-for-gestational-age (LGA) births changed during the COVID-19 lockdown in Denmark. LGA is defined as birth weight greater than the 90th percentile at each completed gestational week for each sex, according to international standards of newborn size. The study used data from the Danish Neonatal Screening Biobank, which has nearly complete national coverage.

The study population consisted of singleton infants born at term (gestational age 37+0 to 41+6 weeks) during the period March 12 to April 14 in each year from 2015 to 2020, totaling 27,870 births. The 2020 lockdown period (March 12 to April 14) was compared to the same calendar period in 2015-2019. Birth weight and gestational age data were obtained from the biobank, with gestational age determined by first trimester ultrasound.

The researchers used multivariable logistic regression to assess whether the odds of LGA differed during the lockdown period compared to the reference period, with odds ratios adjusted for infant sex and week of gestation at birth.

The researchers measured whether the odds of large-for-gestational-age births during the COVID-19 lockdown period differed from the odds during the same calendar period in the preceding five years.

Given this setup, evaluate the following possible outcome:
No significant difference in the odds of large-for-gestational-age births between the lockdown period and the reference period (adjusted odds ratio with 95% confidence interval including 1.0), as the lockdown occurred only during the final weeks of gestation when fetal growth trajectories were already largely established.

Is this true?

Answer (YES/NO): NO